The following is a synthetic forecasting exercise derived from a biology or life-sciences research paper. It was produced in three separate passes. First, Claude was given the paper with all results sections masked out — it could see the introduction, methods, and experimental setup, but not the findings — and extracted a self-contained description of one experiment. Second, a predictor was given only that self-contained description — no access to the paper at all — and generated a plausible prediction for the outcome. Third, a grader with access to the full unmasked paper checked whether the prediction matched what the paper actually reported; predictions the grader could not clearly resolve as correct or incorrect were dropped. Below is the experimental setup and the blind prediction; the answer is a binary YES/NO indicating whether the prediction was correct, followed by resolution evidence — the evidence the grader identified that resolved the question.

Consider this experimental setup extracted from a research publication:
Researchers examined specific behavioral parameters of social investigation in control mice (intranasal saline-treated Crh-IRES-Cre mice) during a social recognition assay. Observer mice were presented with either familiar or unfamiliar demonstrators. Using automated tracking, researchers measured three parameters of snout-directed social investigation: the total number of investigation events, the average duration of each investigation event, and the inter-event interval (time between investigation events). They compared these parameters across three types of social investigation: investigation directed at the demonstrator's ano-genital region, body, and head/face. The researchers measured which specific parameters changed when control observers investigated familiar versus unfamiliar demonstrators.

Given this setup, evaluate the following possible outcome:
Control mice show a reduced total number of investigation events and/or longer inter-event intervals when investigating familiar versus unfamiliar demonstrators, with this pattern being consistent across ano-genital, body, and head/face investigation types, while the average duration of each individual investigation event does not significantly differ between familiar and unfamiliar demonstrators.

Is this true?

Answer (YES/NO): NO